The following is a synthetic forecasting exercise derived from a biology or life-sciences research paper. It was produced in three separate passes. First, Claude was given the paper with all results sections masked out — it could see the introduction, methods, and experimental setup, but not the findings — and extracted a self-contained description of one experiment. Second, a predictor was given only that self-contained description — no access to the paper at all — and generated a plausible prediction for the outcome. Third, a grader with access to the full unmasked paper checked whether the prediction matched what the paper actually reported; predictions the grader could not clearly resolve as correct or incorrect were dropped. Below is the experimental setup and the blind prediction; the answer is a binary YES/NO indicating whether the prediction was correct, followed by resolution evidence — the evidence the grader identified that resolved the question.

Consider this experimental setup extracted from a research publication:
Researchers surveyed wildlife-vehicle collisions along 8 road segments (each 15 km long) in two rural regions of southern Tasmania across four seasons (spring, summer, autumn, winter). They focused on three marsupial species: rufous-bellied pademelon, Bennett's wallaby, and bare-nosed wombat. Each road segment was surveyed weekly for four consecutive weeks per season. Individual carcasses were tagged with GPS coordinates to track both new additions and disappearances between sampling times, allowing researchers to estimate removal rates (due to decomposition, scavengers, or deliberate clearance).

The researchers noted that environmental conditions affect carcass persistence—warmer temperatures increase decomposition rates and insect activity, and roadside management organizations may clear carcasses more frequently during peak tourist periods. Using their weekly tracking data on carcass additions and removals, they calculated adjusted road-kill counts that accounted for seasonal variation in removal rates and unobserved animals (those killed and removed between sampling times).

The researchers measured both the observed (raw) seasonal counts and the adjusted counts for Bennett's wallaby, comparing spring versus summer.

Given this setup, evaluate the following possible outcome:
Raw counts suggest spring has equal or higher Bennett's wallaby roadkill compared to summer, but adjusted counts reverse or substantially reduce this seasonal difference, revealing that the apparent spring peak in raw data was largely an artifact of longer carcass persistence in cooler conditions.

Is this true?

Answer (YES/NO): NO